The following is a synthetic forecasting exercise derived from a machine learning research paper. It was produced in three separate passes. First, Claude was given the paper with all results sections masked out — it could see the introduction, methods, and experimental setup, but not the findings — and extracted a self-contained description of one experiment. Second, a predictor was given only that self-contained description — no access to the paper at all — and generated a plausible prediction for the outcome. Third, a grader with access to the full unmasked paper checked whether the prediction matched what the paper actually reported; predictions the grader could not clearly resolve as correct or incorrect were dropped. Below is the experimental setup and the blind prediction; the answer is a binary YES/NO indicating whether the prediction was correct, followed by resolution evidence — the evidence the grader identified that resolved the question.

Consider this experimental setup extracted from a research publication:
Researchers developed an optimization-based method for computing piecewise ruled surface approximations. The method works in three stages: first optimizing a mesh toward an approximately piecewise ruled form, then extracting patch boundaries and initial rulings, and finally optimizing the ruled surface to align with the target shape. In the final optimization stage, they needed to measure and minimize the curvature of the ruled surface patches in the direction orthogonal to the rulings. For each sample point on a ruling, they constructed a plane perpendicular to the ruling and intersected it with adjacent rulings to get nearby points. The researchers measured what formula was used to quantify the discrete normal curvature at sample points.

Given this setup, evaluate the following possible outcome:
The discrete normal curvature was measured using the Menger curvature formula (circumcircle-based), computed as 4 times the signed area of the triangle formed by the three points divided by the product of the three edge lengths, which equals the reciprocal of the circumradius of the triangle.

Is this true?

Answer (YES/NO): NO